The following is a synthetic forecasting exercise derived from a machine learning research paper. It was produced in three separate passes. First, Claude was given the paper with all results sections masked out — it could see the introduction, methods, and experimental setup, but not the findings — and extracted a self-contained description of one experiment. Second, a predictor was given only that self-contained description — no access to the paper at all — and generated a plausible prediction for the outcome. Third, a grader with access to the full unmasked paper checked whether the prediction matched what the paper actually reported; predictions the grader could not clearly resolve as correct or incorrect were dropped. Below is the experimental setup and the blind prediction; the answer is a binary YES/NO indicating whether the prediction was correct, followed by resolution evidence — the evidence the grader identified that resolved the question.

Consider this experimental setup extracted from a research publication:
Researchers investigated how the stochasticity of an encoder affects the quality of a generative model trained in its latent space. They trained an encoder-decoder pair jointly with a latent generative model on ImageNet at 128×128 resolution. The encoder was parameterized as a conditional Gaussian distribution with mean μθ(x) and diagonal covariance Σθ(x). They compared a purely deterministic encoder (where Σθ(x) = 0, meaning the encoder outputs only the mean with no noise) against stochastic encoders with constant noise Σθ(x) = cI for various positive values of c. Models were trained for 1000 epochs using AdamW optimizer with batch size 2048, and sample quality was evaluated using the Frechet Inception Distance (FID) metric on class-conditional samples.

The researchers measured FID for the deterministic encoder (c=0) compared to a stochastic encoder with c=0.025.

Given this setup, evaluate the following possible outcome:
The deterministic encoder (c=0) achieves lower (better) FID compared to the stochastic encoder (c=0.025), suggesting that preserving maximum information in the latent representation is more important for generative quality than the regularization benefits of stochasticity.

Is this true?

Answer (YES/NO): NO